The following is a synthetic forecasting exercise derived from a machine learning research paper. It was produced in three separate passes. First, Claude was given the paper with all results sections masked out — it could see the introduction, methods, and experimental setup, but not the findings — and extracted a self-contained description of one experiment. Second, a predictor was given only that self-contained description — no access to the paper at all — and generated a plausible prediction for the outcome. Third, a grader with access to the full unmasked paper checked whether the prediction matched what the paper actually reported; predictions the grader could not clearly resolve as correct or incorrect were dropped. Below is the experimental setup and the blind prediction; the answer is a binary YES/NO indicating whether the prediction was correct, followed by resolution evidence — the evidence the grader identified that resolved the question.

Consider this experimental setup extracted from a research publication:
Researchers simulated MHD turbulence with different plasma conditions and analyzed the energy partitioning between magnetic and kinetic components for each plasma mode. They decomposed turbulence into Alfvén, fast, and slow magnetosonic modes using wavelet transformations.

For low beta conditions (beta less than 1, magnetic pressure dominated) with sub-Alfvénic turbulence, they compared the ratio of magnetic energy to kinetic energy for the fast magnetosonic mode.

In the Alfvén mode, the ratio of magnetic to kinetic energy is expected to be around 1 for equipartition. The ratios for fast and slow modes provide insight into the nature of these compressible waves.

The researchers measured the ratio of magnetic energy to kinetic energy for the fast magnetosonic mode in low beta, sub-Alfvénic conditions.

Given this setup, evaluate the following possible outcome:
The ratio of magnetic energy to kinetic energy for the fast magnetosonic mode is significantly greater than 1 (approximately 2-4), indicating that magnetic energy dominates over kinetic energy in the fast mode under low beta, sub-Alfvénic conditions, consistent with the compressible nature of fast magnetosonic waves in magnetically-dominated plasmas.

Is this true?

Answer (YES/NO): NO